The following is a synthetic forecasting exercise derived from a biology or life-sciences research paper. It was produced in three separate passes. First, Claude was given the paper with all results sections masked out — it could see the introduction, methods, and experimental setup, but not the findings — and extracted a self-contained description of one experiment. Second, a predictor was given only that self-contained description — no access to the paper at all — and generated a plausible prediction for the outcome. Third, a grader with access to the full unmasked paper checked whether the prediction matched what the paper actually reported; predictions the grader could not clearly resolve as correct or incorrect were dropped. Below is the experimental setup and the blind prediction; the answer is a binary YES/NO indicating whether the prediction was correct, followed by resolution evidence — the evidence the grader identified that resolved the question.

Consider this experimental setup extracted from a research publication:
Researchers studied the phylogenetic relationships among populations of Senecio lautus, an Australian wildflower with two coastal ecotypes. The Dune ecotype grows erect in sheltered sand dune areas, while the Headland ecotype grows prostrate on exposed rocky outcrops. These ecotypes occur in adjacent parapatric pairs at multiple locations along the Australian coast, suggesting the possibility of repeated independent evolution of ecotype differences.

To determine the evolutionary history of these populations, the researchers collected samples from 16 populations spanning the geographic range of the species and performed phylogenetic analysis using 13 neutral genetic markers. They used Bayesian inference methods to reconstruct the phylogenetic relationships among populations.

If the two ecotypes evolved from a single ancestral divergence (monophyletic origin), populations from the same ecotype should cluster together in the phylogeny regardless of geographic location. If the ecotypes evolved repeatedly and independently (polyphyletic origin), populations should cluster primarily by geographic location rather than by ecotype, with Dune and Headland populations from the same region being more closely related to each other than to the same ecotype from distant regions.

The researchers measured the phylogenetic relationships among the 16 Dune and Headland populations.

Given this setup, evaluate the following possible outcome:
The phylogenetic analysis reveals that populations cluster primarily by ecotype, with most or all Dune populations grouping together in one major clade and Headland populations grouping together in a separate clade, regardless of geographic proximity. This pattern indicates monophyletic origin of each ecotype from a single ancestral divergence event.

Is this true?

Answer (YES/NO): NO